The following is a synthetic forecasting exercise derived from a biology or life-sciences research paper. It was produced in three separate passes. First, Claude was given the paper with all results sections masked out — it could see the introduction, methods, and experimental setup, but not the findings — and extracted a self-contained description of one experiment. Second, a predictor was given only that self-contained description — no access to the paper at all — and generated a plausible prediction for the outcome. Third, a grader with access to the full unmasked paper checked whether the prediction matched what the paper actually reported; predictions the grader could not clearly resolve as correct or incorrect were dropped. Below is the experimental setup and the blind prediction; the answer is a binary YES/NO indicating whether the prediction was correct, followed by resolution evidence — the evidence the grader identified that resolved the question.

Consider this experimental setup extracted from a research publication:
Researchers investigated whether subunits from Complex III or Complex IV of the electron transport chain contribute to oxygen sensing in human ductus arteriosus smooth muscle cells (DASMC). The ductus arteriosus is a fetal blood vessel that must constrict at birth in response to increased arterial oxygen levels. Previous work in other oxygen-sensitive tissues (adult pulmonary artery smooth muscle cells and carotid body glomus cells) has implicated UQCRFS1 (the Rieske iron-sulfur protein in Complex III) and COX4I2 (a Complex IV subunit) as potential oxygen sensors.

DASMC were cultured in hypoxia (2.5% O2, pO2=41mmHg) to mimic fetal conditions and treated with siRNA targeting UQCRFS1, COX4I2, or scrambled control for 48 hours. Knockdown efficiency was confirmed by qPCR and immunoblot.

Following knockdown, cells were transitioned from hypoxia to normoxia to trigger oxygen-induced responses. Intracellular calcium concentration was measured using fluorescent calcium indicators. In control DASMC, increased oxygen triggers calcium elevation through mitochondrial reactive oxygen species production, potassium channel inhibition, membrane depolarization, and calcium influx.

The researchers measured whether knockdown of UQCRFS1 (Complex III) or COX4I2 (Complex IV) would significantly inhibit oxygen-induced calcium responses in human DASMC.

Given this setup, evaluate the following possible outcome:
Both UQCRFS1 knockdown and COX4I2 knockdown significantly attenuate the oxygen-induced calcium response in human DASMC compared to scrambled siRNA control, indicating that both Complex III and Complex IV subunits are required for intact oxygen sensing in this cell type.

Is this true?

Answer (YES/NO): NO